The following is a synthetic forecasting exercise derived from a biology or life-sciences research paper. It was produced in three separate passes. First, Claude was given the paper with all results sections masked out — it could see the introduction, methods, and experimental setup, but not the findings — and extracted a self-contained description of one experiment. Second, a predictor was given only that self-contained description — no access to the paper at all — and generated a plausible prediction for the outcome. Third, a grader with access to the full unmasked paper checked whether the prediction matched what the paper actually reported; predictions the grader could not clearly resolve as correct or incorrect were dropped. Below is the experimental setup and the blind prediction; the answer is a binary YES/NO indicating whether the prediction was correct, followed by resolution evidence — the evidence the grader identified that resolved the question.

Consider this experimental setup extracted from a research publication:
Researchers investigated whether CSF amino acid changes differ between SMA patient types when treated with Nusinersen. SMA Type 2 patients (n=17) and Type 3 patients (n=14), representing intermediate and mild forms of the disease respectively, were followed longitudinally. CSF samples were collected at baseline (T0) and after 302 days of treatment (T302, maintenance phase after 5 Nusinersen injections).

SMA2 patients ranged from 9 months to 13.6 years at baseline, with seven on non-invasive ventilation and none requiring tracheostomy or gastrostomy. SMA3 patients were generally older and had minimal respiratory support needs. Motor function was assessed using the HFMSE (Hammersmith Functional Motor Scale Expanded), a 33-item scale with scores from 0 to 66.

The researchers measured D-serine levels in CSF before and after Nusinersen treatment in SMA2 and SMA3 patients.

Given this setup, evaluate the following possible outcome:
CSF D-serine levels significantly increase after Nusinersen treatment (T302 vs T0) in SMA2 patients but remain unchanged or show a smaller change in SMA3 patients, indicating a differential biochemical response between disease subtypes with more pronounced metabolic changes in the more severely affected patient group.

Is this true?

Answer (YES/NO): NO